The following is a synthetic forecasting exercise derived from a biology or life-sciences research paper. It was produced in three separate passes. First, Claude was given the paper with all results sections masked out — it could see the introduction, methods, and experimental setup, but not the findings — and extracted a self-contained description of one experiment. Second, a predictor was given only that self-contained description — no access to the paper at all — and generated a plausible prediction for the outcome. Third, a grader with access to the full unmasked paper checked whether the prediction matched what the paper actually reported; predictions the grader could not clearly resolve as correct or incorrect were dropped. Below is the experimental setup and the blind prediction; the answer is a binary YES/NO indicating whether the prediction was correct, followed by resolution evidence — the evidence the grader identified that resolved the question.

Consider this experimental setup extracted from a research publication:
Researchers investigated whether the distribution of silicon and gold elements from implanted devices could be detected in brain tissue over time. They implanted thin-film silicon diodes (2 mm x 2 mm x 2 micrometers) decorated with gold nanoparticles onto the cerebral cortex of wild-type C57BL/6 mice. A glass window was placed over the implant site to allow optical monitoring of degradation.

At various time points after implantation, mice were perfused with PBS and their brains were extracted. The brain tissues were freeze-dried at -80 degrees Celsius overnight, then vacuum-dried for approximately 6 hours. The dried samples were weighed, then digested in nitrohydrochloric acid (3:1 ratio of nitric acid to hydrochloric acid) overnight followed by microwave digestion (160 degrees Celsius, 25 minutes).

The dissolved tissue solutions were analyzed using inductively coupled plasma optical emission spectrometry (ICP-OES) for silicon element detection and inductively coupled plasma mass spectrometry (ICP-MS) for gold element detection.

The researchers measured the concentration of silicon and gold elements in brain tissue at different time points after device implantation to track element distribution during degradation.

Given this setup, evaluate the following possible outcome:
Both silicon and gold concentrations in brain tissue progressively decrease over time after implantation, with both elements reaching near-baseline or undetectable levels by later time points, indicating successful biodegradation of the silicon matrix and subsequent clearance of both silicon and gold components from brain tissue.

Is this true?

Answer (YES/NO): NO